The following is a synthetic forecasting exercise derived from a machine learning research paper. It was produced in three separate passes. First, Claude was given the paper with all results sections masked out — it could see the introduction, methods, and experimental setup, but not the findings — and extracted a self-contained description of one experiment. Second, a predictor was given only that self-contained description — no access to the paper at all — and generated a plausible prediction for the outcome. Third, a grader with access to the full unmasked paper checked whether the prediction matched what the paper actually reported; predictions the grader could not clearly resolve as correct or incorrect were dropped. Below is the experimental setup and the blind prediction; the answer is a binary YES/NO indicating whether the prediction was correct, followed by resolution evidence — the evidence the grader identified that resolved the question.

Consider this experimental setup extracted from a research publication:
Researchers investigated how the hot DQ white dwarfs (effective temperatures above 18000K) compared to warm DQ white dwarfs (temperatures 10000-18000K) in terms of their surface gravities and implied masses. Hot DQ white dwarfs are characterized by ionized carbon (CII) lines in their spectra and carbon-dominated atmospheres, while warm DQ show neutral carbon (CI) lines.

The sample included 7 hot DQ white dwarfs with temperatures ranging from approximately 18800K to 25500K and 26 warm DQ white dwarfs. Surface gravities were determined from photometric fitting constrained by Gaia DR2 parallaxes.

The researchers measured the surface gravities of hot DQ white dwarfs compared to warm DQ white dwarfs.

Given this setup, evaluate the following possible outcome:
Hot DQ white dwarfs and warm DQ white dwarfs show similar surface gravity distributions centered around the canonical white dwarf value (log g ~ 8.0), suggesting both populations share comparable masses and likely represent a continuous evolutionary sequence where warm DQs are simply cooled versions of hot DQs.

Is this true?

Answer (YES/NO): NO